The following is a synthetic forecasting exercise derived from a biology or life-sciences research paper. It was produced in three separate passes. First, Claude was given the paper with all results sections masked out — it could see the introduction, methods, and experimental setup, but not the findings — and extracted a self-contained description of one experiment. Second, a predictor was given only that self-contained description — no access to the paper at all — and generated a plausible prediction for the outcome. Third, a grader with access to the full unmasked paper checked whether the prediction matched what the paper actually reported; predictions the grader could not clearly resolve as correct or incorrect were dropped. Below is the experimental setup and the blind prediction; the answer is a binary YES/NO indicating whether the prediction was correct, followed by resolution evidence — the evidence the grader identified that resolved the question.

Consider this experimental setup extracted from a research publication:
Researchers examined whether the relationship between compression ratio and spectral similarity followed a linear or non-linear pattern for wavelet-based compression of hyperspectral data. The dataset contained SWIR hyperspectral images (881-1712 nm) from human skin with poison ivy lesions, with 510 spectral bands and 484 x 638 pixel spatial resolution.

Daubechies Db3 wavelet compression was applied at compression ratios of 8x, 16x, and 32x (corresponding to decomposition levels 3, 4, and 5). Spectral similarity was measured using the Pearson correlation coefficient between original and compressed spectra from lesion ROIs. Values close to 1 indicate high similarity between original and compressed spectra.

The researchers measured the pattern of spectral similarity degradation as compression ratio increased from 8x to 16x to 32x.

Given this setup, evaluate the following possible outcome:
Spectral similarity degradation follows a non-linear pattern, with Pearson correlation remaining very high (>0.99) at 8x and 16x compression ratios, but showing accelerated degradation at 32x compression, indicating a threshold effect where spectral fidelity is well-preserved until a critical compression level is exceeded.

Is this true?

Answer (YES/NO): YES